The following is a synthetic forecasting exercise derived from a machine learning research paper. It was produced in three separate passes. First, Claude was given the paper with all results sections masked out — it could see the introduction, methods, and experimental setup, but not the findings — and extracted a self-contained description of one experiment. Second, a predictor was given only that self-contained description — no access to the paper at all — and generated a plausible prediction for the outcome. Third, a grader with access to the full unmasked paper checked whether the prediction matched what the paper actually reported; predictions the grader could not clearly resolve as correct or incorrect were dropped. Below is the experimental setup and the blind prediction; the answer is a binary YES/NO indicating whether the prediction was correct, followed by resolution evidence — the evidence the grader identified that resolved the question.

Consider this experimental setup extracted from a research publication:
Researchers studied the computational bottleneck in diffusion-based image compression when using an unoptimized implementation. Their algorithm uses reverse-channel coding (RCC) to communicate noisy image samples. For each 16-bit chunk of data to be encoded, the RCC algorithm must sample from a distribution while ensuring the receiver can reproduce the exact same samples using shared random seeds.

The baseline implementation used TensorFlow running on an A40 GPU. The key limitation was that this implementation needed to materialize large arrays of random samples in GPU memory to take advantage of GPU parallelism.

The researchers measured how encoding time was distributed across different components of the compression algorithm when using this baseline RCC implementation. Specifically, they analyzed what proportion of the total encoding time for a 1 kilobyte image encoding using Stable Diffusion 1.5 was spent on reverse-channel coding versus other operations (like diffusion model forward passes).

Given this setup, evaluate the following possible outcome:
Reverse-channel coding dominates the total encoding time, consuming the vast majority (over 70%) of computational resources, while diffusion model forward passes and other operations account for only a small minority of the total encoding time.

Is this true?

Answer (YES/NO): YES